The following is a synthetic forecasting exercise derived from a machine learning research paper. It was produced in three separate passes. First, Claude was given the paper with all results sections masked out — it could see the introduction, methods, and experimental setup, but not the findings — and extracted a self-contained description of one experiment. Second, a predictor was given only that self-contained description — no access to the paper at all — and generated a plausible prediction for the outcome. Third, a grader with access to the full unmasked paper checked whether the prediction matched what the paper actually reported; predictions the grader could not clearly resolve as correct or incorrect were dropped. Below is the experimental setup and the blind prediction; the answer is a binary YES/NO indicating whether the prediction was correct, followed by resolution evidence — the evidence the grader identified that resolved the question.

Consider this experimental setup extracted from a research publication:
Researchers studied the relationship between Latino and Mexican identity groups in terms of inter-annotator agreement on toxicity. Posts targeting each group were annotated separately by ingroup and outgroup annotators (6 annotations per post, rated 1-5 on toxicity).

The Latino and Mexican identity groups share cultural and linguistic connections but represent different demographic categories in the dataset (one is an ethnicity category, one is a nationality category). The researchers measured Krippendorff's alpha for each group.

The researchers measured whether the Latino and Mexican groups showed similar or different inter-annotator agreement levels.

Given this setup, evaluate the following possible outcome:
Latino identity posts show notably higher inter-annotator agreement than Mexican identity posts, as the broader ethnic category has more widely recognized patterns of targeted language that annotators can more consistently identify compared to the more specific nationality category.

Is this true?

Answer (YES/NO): NO